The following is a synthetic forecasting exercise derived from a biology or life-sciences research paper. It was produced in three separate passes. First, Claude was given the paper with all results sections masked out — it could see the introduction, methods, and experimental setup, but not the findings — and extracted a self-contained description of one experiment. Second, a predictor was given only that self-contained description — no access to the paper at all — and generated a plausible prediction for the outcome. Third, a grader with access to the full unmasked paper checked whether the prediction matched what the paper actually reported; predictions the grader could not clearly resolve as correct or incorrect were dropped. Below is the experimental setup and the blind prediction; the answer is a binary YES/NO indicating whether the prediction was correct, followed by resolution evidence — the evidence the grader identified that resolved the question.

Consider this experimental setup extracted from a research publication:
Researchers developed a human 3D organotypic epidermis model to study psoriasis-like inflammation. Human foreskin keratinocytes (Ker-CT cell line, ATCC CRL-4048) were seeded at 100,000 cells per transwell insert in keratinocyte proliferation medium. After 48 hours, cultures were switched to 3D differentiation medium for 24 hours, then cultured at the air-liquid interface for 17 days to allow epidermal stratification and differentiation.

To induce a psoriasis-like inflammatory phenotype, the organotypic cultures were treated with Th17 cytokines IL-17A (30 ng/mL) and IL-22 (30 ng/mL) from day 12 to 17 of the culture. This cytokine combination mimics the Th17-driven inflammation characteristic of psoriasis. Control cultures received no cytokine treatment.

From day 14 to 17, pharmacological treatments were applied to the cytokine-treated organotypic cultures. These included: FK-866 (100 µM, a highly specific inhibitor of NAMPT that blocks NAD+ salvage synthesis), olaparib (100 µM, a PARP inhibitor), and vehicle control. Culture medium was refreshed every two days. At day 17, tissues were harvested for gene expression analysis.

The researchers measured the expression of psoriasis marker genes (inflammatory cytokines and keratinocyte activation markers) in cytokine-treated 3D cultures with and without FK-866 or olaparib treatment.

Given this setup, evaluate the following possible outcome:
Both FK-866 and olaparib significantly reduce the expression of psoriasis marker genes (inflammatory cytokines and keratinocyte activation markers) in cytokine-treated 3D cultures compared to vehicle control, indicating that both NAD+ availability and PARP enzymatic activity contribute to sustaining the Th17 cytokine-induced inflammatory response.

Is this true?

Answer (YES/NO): YES